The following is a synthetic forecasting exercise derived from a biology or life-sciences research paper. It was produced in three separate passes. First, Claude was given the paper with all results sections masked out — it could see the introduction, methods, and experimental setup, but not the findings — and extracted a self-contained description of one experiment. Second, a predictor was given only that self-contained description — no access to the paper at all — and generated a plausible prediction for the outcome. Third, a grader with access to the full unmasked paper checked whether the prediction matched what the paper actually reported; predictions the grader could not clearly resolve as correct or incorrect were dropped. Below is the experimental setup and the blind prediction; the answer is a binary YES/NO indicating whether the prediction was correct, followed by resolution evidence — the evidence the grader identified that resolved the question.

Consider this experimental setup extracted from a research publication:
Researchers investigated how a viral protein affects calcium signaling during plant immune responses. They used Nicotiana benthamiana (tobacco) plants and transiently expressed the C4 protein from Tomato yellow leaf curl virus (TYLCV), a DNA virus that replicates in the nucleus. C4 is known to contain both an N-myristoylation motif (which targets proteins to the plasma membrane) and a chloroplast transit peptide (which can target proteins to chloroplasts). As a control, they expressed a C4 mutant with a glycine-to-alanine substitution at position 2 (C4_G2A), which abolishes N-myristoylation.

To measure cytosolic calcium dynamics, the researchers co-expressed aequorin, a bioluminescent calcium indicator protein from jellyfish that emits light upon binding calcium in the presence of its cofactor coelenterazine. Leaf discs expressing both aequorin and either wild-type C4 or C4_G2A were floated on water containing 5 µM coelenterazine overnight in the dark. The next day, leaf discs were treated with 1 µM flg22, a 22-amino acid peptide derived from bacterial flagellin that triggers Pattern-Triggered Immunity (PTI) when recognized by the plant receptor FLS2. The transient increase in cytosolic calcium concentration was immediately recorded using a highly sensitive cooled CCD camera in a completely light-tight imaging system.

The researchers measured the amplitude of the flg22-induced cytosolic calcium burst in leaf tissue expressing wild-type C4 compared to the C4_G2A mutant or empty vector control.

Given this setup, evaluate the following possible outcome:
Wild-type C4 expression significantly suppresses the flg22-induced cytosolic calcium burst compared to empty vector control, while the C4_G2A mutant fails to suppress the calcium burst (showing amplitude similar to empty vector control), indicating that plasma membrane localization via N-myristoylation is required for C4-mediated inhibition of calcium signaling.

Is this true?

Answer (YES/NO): NO